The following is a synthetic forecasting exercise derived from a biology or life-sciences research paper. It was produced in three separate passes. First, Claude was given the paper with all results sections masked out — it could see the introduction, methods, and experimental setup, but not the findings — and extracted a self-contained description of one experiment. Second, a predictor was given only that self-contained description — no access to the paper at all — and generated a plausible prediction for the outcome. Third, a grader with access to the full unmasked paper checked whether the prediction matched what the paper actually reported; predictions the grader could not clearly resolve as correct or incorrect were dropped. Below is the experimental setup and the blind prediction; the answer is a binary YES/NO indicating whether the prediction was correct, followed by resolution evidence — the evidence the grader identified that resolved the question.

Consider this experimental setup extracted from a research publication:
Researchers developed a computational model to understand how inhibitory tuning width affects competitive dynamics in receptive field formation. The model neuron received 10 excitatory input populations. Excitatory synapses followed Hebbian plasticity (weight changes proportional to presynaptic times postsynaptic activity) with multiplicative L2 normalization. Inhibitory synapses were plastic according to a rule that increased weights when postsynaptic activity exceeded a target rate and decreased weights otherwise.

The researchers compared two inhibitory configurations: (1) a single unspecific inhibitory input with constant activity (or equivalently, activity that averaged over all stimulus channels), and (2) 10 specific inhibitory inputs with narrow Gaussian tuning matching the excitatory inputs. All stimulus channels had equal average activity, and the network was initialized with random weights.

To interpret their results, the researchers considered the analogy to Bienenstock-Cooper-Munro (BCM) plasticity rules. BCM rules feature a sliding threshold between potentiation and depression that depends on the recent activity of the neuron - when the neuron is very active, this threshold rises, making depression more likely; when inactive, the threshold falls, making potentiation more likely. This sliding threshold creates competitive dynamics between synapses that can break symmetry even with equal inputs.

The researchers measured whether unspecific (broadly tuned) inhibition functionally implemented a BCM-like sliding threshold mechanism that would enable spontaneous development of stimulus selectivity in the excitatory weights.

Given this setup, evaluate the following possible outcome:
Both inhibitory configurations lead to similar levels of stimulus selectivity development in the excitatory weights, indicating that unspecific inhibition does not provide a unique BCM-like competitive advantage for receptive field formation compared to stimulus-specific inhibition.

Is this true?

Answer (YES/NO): NO